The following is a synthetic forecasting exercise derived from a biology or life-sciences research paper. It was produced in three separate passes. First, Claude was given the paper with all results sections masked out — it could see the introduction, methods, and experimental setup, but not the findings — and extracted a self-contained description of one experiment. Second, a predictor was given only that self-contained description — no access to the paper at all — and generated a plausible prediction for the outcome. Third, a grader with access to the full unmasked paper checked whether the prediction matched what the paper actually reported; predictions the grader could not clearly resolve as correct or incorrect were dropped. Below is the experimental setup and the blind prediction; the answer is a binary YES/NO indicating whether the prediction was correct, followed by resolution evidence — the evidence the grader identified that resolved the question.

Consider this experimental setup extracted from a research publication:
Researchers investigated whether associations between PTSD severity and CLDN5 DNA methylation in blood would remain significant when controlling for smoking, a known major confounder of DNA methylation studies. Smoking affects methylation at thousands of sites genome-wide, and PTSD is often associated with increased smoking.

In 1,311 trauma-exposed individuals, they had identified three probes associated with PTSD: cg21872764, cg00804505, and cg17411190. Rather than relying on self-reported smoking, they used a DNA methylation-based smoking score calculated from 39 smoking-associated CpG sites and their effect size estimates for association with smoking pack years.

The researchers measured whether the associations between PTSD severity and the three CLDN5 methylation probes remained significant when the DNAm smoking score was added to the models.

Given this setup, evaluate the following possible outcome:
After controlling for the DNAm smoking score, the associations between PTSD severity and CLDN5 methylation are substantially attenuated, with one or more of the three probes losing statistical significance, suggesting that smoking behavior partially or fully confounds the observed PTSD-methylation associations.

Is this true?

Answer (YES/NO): NO